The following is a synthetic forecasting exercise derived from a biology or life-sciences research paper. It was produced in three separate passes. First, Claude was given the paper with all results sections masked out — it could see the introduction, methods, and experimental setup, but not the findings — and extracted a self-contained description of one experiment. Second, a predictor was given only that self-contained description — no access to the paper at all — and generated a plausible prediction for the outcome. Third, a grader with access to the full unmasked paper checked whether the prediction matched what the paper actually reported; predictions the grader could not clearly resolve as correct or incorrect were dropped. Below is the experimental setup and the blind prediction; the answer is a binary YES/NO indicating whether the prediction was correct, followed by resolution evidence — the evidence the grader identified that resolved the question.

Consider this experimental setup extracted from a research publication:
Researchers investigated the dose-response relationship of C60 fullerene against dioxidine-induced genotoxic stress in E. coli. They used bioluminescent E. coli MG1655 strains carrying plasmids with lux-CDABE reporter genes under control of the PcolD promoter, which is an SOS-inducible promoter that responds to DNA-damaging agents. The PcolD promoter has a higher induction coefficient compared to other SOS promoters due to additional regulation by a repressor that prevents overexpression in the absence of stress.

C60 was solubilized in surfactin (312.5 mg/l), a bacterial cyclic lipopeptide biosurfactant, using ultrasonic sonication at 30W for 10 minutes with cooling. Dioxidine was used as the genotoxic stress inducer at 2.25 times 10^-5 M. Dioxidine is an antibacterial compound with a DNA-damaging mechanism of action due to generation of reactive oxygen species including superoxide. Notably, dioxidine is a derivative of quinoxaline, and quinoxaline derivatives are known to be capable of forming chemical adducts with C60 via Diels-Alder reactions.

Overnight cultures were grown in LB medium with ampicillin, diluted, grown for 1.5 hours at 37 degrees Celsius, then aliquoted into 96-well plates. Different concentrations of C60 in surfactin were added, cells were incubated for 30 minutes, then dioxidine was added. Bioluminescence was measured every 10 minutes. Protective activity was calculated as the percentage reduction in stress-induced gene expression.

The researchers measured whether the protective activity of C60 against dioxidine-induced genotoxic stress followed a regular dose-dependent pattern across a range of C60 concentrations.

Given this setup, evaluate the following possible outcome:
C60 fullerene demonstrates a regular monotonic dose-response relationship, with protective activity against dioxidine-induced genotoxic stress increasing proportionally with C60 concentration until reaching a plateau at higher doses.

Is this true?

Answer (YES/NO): NO